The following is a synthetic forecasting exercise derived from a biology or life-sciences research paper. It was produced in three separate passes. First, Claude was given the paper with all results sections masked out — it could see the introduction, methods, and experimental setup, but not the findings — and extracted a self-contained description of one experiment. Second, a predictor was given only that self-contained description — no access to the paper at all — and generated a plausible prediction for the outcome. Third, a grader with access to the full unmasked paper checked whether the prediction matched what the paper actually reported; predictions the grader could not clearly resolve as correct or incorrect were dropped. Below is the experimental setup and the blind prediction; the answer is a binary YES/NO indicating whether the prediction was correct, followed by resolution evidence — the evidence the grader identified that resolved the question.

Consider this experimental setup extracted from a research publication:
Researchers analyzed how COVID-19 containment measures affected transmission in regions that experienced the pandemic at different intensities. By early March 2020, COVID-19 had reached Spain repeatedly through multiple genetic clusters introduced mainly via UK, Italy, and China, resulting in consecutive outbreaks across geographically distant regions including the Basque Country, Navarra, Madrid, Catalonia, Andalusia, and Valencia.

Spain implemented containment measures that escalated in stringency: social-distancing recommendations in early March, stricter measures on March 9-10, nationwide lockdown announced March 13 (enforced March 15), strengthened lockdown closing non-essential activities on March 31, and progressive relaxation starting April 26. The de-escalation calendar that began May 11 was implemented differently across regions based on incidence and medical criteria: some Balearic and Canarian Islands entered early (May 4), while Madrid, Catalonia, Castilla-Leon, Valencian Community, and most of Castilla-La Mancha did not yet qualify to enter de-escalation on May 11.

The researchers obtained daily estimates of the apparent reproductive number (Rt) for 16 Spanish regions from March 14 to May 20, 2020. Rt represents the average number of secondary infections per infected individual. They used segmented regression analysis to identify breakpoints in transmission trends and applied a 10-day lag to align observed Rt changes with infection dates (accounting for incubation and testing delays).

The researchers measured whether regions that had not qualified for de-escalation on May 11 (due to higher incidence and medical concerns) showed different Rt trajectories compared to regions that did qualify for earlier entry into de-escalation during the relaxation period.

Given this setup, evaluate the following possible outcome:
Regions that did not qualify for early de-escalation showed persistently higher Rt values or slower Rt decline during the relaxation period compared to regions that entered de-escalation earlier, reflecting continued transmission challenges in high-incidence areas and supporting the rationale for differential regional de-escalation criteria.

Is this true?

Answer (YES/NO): NO